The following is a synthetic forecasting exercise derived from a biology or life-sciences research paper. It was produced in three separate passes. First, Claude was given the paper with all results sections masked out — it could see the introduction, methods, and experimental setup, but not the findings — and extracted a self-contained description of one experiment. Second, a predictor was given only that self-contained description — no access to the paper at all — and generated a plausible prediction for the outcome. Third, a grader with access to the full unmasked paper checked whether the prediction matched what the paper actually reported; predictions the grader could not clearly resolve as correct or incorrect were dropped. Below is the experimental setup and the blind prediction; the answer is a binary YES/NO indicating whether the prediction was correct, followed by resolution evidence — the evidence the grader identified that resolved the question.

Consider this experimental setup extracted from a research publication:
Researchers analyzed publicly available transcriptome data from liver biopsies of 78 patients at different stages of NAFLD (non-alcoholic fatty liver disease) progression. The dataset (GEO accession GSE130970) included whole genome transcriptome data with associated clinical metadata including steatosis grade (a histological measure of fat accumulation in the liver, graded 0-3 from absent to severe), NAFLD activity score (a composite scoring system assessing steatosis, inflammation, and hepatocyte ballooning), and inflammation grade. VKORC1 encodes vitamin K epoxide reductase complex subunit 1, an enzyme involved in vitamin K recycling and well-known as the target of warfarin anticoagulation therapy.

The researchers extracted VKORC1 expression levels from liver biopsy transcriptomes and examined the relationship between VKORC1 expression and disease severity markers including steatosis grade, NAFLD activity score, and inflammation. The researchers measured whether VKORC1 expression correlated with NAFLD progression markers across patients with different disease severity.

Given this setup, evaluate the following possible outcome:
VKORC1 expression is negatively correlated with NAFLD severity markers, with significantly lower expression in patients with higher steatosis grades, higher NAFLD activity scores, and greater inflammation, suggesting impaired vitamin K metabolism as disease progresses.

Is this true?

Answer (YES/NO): NO